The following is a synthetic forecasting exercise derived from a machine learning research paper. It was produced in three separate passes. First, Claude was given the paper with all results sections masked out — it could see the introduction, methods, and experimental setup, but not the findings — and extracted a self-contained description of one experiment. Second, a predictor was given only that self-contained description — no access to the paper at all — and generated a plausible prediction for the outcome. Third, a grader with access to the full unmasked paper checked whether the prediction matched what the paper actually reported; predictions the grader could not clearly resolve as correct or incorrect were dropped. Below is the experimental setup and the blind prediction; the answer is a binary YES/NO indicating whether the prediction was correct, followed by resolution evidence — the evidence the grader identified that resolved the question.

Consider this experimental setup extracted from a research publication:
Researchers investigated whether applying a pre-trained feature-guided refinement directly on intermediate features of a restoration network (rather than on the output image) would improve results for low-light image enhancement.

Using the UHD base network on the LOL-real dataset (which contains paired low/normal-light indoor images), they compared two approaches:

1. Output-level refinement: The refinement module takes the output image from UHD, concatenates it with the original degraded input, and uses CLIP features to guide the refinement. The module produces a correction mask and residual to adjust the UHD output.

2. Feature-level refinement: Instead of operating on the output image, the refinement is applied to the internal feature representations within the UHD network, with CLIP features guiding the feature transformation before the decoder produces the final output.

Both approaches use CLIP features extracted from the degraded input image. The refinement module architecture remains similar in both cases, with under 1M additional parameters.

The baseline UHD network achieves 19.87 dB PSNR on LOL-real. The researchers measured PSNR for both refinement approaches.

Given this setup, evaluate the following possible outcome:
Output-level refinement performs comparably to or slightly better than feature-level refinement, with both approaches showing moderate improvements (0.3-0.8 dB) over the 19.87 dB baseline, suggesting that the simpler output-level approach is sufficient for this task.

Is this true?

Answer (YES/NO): NO